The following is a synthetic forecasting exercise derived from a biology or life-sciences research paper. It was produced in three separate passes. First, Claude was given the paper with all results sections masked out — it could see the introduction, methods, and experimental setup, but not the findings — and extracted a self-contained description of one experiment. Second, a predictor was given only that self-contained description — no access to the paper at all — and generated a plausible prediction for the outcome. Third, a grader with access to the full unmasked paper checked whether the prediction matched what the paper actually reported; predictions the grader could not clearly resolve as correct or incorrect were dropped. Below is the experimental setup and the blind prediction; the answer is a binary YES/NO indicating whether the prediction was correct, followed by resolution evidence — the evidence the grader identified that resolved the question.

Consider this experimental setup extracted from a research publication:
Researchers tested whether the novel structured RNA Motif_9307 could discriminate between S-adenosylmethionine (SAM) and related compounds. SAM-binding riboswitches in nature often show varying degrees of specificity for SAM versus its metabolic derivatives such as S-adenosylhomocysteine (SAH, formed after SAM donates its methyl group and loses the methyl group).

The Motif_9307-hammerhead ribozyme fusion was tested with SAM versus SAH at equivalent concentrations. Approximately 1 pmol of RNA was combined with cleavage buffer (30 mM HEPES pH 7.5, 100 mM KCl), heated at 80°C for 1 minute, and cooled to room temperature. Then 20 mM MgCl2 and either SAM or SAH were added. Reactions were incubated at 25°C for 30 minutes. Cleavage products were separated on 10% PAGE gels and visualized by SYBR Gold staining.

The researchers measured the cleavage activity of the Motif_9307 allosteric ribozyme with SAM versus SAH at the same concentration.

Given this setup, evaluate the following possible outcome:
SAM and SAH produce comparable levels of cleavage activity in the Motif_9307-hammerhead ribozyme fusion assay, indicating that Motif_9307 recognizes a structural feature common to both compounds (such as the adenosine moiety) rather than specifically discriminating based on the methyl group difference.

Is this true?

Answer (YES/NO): NO